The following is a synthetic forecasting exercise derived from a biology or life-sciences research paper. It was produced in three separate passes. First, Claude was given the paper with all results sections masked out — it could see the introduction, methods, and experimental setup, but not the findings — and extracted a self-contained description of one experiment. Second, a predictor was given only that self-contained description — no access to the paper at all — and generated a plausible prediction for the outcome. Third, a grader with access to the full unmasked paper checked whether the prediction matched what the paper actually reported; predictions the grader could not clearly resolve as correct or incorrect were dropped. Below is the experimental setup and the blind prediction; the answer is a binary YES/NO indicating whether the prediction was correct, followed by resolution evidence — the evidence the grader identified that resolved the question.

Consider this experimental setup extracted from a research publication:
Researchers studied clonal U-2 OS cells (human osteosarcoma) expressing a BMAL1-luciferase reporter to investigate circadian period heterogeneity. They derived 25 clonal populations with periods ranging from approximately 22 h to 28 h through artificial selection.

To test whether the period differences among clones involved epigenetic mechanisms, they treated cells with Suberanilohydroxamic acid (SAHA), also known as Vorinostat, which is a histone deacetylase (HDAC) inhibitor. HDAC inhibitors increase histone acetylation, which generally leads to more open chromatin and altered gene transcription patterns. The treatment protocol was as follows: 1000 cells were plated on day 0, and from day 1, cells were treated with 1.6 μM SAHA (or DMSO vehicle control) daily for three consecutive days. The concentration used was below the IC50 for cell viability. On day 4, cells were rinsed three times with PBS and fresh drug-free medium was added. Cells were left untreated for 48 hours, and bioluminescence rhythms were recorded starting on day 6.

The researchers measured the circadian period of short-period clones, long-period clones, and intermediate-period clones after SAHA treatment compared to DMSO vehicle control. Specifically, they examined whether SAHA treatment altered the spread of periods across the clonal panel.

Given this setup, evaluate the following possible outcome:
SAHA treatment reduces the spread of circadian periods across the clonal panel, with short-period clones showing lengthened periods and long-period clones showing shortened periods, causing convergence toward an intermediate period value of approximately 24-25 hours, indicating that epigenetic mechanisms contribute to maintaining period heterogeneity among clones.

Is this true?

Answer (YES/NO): NO